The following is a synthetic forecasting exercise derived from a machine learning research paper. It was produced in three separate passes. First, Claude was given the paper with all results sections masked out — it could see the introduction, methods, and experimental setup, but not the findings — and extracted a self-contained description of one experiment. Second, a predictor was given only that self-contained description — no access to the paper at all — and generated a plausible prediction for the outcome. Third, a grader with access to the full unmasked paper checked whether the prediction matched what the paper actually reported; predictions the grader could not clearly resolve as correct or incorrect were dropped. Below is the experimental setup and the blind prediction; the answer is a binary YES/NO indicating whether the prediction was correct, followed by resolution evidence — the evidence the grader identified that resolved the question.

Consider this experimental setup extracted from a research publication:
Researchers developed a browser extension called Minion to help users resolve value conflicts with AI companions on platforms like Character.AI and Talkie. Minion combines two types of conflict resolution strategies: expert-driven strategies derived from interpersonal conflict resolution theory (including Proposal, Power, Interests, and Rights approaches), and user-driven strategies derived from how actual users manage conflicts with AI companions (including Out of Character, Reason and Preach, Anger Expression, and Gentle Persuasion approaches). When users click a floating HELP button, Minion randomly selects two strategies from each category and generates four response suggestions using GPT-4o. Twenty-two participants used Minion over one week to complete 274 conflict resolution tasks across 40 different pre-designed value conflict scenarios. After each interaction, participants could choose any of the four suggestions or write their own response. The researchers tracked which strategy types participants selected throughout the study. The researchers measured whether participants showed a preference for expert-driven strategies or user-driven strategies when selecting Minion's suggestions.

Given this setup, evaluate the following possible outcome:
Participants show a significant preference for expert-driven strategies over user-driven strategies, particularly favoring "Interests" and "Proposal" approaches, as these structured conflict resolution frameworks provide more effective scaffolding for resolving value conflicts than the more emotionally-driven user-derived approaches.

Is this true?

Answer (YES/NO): NO